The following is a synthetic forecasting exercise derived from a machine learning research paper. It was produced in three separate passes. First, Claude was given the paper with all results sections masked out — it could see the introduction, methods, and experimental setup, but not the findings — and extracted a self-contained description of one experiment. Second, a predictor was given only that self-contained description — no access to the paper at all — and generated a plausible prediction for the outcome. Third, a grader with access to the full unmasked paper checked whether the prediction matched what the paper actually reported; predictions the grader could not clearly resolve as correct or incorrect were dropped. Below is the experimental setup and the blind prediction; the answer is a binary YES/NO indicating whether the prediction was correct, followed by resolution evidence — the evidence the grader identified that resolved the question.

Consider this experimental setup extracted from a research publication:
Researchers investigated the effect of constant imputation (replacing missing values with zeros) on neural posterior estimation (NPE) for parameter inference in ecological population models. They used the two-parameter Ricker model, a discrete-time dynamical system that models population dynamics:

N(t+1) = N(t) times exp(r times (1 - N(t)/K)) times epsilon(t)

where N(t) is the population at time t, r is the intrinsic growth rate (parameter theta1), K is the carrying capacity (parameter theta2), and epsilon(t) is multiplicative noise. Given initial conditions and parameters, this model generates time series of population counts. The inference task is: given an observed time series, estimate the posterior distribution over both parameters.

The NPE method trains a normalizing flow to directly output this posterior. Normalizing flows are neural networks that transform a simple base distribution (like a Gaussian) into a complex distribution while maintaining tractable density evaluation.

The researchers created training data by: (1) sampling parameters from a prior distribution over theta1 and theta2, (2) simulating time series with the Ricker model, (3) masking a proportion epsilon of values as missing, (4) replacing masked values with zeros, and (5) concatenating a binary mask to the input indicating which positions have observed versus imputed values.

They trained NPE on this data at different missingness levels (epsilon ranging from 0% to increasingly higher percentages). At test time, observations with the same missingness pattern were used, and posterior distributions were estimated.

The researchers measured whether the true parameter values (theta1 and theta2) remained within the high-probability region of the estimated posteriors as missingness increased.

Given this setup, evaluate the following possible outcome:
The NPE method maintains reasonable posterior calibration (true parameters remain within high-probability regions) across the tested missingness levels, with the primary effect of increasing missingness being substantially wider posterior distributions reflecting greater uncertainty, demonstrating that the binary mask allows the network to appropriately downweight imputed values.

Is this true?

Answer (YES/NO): NO